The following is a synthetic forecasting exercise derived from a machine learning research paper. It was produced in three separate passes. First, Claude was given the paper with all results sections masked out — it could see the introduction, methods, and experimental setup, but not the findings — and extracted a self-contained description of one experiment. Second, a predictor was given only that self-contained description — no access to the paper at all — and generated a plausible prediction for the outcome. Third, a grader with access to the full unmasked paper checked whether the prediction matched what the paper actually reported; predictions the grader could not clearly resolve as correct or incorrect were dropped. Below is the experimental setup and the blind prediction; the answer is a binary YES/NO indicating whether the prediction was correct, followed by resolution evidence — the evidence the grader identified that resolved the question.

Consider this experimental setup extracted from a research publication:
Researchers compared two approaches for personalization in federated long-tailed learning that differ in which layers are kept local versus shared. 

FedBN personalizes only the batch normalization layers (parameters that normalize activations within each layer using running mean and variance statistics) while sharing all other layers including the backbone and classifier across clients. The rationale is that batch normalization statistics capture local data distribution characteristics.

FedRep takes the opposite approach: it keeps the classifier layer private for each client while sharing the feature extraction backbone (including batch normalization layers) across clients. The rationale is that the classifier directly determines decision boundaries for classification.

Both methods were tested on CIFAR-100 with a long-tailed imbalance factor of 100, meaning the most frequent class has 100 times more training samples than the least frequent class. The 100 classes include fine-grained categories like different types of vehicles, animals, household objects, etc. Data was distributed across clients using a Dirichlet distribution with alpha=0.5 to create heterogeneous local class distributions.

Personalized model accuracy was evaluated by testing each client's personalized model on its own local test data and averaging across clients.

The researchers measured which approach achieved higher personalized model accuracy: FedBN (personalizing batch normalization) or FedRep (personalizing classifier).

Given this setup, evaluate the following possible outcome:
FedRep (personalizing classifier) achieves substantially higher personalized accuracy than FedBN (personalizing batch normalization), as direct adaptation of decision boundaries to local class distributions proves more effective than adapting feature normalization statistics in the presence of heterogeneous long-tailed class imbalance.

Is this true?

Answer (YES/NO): NO